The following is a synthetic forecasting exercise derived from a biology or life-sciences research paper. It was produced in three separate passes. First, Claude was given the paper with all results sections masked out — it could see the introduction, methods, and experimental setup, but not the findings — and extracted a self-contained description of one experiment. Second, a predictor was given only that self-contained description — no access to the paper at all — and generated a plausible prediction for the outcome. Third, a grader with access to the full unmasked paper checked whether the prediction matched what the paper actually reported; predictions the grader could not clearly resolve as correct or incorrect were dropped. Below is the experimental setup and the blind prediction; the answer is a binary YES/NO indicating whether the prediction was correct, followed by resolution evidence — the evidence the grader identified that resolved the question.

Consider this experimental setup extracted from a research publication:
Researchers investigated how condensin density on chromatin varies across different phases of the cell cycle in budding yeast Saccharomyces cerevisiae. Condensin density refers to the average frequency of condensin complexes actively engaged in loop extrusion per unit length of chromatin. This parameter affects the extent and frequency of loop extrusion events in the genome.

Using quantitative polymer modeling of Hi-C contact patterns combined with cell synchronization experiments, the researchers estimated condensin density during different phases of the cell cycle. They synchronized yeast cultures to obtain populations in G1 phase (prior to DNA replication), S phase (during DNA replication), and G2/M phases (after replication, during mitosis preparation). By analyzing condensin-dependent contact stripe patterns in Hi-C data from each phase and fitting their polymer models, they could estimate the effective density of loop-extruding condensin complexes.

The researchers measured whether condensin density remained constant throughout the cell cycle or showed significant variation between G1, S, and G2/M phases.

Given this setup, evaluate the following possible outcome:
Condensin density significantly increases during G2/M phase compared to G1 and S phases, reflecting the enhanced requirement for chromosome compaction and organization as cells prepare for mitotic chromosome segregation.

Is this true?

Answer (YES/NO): NO